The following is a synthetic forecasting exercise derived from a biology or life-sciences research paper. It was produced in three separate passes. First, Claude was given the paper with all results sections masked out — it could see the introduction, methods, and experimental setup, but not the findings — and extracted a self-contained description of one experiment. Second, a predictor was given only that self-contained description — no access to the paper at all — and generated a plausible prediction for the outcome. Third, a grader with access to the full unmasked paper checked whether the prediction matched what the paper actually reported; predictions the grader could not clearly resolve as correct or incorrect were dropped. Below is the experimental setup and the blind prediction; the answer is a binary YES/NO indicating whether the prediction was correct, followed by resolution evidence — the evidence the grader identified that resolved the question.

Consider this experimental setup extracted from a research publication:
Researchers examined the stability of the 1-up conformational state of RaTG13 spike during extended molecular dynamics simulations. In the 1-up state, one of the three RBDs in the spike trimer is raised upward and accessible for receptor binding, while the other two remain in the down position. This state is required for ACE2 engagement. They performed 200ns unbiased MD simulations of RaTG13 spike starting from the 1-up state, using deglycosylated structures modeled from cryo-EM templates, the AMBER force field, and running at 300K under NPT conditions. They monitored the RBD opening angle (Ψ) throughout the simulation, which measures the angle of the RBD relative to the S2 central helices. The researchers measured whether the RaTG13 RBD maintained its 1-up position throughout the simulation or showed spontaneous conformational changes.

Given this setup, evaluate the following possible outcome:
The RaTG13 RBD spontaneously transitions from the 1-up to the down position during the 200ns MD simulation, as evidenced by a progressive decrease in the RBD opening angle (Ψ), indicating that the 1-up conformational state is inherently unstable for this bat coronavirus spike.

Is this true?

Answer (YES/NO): NO